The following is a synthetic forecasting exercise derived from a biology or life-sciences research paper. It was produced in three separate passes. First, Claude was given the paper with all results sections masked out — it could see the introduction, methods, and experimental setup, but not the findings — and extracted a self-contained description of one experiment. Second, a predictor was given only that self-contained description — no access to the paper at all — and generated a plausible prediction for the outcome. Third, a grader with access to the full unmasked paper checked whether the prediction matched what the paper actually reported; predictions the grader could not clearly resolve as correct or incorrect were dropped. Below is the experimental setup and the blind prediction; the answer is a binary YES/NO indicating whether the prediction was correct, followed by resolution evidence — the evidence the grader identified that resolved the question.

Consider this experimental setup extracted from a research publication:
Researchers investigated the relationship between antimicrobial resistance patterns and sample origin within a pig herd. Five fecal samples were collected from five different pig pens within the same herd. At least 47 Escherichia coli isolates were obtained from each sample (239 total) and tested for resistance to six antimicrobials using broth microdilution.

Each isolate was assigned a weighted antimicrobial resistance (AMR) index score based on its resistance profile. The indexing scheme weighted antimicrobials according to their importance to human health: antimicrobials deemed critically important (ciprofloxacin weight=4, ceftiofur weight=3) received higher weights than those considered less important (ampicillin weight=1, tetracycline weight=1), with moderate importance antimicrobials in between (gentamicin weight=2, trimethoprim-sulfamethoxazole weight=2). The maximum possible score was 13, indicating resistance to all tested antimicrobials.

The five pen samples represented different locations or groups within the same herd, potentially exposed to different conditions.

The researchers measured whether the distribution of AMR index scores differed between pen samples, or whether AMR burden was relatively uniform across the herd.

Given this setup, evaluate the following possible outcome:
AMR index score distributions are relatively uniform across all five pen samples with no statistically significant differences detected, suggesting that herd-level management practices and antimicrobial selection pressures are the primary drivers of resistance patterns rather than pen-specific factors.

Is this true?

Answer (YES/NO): NO